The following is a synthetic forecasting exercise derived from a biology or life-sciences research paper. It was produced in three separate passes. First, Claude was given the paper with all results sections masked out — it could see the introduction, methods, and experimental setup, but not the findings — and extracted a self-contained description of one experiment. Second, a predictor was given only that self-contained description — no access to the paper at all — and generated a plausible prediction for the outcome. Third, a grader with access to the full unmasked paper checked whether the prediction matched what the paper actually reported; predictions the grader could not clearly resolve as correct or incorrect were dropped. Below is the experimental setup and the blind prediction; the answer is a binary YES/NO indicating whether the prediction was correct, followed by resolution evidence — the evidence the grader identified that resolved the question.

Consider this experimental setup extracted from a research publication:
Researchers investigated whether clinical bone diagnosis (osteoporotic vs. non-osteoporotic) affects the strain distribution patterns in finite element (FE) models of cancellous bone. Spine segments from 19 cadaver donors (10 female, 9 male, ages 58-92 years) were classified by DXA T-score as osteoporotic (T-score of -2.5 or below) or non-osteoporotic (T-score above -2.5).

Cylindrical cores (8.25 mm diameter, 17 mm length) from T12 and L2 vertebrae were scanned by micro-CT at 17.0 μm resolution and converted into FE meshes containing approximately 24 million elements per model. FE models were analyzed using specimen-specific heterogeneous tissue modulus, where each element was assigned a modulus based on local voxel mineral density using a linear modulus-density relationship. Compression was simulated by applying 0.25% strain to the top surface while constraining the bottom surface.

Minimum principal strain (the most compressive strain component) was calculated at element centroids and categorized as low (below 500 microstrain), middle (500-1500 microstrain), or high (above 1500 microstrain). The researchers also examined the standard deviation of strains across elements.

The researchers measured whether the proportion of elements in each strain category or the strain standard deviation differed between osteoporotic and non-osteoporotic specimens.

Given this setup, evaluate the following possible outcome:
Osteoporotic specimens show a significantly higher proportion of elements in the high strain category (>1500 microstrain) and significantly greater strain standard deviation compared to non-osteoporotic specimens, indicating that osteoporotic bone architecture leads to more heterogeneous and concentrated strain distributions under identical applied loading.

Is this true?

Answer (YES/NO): NO